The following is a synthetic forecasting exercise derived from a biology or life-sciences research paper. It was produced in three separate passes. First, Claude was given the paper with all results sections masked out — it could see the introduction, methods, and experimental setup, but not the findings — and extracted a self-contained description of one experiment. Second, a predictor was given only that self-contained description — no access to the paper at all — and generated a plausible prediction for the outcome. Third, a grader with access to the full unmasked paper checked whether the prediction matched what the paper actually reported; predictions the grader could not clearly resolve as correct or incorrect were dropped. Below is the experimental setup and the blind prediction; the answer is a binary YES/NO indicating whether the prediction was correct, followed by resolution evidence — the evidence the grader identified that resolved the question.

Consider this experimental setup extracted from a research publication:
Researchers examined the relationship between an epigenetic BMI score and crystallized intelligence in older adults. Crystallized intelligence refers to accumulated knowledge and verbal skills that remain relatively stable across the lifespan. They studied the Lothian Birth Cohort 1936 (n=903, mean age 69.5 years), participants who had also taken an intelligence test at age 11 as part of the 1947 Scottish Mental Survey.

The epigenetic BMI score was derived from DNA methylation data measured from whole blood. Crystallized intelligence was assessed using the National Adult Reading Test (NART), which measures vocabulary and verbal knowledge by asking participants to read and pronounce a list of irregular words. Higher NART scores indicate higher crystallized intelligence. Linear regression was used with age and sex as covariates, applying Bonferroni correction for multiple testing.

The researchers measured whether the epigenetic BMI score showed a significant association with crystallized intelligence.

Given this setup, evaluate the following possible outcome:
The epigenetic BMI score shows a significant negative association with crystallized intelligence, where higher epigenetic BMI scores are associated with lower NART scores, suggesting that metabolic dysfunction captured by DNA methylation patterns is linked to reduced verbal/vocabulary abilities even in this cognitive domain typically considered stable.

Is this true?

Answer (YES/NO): YES